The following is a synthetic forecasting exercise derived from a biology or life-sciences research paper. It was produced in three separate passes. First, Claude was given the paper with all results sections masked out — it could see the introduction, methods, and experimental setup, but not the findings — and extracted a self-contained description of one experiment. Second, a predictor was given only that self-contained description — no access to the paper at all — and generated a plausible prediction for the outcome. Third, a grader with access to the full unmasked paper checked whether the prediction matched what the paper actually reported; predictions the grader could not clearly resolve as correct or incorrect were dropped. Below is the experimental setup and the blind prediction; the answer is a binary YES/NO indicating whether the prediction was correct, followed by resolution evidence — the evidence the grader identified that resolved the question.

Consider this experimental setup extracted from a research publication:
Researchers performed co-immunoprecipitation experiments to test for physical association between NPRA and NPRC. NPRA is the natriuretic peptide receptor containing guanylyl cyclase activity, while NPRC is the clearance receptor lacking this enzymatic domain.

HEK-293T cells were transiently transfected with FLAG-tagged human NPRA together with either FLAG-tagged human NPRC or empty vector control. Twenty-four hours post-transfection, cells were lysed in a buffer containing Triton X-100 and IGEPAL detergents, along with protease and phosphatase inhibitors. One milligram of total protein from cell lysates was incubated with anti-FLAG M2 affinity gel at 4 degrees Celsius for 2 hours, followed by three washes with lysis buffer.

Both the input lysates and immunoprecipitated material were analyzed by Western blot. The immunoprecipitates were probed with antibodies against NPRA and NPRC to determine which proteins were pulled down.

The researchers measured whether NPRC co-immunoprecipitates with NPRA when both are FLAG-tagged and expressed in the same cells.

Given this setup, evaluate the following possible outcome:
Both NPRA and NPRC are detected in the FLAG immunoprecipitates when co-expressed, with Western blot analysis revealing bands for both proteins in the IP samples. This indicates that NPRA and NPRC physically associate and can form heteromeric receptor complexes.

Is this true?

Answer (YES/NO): YES